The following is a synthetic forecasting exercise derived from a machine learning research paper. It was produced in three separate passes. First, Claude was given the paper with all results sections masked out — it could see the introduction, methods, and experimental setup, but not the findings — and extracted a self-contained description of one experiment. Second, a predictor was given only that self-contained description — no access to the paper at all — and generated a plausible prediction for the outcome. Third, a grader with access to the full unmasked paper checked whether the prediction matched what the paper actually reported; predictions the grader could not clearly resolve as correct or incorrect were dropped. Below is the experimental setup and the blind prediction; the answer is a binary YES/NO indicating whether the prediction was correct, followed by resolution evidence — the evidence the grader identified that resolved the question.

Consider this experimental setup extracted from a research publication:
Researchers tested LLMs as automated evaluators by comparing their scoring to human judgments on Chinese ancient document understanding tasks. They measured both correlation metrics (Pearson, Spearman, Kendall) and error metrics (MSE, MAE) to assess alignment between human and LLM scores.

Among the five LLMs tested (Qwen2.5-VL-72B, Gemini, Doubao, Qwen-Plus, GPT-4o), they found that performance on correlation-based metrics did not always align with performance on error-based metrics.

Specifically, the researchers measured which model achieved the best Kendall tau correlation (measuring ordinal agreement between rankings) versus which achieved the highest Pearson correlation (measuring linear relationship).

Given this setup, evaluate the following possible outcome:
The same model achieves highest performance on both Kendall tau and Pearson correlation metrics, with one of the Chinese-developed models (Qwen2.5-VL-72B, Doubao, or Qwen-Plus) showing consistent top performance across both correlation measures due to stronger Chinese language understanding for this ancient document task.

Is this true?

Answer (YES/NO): NO